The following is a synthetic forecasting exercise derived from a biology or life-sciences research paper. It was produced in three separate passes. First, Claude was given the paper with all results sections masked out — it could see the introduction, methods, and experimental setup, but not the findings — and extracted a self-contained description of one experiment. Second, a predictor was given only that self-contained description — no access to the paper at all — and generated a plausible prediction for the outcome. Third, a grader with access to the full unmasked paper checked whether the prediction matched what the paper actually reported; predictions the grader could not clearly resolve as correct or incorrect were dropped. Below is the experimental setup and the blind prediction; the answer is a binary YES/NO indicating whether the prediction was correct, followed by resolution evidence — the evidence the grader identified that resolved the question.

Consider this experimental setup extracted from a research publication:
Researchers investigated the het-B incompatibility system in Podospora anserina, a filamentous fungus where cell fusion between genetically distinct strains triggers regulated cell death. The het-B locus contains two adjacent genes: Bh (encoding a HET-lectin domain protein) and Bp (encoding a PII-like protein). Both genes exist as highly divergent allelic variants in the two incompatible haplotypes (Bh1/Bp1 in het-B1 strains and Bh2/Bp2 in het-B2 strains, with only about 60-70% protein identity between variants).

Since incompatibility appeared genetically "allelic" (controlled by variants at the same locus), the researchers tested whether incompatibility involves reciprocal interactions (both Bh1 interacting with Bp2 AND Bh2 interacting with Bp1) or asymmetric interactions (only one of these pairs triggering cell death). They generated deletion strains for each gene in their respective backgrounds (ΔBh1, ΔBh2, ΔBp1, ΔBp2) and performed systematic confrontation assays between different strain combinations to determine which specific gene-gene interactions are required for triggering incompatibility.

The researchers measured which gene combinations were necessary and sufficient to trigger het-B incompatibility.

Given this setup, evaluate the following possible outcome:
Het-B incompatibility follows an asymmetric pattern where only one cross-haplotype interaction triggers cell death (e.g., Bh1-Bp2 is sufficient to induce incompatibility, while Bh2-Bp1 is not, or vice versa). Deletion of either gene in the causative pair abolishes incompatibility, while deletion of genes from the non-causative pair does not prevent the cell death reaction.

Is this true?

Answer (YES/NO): YES